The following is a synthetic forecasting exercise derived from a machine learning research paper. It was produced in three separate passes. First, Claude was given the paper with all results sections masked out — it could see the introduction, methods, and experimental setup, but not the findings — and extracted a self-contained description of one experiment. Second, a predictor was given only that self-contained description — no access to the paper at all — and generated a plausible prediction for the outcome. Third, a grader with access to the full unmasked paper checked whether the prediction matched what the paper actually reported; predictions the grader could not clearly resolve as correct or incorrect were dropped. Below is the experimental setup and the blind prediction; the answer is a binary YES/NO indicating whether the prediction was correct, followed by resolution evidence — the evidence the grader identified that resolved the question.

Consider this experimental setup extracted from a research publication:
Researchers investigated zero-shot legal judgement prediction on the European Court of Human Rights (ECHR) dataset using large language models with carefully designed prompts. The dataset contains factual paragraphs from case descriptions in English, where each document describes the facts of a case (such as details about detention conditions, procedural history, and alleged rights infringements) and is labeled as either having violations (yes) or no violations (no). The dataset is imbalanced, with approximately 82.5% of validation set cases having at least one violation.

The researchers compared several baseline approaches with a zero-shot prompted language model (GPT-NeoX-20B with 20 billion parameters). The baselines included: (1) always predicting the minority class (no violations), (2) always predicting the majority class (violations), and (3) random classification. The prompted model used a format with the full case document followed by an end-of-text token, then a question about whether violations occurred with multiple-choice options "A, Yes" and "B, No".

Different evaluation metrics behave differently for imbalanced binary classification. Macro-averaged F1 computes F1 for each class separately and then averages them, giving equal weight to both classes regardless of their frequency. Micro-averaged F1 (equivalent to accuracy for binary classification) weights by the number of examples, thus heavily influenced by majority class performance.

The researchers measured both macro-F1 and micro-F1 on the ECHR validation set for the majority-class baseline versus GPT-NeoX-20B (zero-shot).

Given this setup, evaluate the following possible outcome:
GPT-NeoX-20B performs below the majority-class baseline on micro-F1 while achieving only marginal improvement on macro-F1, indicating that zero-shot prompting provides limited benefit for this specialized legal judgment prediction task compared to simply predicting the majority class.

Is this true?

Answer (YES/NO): NO